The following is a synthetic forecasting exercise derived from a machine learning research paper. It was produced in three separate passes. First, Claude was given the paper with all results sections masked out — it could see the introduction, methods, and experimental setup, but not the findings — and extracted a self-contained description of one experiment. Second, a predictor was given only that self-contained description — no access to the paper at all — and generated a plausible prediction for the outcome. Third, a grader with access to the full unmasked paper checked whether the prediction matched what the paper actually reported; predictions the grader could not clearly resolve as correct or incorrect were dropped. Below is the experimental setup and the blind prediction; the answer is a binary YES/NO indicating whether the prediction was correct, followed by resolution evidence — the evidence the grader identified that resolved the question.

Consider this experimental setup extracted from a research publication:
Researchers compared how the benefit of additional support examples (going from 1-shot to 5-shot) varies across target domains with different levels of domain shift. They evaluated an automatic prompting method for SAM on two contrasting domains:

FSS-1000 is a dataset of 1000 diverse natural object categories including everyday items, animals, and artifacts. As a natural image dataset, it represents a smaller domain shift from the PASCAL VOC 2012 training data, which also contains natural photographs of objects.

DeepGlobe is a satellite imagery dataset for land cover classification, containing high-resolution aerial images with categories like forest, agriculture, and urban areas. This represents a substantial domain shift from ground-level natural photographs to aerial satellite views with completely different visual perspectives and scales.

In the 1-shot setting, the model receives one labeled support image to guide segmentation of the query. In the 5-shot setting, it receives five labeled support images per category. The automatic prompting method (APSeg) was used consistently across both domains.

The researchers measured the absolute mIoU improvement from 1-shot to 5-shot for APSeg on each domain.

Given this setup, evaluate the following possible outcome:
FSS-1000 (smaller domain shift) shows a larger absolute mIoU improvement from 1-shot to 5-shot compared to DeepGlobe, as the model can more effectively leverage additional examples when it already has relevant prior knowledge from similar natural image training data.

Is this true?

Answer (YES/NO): NO